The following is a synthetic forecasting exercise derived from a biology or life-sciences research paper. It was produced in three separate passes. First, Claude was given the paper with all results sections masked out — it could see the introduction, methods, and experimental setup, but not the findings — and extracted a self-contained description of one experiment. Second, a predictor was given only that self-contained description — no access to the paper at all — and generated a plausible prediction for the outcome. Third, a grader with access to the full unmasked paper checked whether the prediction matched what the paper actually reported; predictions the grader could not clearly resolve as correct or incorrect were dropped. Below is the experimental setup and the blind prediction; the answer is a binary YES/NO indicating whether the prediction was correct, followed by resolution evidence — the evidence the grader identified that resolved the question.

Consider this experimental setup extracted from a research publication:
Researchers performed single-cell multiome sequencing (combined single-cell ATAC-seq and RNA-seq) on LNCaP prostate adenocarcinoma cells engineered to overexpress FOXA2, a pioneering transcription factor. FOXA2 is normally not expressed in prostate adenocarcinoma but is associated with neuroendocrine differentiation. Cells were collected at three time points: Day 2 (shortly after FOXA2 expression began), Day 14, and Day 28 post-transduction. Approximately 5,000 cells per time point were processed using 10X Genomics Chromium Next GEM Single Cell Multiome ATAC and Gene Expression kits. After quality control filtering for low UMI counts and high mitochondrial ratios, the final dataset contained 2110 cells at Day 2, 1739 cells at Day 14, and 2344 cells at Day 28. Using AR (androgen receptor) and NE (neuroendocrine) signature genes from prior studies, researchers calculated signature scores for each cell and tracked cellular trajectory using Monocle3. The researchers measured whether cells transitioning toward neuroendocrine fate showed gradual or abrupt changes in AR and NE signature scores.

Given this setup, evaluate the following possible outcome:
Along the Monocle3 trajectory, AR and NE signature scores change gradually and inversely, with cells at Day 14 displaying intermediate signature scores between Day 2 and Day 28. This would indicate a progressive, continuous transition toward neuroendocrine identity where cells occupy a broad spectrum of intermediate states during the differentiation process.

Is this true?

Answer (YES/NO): YES